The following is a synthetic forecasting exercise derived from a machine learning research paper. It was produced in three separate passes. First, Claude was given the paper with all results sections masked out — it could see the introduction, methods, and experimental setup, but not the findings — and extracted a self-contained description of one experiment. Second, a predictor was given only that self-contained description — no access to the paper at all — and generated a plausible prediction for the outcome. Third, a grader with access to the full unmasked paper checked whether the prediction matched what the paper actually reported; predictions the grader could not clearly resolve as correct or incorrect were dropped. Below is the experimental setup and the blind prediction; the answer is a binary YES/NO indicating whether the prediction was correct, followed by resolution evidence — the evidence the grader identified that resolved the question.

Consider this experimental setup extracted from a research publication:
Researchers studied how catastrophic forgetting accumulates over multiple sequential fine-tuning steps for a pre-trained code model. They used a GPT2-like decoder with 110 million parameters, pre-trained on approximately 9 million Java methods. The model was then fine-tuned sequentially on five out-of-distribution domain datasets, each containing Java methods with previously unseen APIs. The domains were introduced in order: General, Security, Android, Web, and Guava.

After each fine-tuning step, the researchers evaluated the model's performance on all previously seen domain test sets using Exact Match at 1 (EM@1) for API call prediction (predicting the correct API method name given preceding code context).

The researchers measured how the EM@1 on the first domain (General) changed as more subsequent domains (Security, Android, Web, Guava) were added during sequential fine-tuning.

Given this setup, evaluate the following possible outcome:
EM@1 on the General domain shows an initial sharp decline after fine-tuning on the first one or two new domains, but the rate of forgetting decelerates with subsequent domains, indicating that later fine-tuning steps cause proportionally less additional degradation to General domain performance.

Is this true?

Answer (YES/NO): NO